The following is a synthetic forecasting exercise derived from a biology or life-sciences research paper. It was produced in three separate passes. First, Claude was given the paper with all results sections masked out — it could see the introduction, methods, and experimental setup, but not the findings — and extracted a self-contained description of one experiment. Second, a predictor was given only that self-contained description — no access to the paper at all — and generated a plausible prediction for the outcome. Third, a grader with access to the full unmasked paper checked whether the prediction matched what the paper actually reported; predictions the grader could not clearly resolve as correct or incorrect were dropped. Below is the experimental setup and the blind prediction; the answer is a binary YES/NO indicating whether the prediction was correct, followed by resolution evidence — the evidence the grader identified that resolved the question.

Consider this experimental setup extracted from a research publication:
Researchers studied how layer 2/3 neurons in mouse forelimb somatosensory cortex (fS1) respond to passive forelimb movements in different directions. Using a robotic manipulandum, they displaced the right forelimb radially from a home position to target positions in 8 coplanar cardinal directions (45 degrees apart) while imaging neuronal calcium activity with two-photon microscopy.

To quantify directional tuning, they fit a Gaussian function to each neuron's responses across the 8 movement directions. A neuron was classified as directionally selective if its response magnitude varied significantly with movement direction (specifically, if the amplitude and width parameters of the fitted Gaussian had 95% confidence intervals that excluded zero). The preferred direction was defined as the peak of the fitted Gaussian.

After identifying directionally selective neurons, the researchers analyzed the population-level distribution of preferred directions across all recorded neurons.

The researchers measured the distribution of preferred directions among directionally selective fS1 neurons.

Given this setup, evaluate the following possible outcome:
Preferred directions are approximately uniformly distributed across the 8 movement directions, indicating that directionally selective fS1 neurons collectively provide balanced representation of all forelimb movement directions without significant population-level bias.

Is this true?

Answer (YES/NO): NO